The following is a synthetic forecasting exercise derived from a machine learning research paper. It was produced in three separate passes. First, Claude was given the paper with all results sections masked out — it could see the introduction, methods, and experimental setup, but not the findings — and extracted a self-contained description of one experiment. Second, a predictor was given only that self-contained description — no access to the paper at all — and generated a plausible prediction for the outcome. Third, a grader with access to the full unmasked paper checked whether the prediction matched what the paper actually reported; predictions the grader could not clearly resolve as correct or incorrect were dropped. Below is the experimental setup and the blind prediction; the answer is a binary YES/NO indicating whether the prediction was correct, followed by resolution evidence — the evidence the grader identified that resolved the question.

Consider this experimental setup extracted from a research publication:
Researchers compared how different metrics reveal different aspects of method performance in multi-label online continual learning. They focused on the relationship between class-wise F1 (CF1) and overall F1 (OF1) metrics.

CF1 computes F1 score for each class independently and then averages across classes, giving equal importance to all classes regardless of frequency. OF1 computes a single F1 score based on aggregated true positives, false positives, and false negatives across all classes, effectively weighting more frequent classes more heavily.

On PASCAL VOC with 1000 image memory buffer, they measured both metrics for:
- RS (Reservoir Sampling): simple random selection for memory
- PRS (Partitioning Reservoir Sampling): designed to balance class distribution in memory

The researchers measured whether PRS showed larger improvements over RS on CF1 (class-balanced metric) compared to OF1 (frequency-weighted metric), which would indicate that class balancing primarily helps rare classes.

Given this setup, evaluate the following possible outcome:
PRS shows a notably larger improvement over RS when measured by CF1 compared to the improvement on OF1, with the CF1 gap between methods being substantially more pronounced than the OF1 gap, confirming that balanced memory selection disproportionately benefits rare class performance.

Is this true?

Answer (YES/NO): NO